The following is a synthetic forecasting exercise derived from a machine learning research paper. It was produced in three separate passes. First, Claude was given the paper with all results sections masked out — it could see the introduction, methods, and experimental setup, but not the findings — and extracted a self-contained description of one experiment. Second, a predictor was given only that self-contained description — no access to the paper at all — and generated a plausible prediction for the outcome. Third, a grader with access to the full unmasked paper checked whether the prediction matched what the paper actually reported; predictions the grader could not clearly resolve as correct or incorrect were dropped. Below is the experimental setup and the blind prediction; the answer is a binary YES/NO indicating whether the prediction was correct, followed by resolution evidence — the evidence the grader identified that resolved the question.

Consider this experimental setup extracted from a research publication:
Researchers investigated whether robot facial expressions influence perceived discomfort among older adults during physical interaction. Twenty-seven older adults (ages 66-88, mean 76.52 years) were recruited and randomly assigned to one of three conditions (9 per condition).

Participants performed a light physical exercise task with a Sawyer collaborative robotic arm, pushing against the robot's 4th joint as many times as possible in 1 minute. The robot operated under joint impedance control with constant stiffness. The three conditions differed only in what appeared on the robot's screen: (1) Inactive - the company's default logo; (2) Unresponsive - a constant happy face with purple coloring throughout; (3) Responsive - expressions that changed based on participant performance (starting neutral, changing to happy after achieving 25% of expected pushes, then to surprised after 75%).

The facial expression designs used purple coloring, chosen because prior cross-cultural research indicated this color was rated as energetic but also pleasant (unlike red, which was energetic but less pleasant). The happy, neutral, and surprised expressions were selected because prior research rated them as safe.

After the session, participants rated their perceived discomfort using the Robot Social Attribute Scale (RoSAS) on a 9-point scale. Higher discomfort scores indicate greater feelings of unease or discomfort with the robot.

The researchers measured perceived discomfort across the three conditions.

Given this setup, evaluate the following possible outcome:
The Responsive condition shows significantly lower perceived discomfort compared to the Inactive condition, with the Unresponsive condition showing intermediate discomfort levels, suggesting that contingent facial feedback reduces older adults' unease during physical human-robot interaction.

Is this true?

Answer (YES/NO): NO